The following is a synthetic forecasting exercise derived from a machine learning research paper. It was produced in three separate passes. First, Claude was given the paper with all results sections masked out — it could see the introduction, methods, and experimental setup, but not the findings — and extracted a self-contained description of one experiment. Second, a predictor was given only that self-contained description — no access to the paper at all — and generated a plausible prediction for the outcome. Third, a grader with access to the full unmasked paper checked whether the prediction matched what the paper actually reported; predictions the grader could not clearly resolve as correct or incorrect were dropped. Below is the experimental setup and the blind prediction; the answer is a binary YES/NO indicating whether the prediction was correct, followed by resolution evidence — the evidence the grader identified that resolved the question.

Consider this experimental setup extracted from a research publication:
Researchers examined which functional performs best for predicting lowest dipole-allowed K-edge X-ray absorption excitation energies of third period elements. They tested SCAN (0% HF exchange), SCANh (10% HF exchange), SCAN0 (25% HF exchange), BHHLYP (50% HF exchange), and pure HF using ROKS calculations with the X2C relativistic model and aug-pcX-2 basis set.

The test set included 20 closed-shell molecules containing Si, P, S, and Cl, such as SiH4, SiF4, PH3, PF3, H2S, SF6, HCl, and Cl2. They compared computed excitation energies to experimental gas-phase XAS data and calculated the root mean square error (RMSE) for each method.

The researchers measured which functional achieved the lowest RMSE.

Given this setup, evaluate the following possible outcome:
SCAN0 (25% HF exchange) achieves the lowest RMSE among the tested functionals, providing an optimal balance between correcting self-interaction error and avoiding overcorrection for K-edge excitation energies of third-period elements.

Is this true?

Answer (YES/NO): NO